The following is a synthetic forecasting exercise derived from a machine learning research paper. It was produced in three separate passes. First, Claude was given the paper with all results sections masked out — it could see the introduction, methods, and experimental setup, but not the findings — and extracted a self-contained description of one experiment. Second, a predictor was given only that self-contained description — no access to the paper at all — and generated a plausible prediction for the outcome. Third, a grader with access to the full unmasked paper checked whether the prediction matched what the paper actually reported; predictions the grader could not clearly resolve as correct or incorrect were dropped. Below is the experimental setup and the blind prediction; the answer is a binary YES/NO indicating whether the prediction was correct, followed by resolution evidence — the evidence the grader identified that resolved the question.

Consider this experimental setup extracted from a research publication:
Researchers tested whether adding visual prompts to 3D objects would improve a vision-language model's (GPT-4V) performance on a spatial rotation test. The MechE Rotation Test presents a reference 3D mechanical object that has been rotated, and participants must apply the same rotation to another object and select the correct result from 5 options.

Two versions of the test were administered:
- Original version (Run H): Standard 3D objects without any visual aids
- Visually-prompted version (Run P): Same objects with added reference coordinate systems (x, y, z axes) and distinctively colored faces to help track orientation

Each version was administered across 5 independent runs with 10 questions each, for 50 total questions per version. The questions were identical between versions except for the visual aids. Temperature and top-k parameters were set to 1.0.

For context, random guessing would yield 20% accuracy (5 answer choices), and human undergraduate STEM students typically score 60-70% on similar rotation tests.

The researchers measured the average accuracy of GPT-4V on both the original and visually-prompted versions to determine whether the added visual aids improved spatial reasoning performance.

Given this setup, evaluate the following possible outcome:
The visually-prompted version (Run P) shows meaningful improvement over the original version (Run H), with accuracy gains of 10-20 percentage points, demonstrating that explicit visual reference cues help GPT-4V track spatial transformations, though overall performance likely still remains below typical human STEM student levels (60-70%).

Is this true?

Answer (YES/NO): NO